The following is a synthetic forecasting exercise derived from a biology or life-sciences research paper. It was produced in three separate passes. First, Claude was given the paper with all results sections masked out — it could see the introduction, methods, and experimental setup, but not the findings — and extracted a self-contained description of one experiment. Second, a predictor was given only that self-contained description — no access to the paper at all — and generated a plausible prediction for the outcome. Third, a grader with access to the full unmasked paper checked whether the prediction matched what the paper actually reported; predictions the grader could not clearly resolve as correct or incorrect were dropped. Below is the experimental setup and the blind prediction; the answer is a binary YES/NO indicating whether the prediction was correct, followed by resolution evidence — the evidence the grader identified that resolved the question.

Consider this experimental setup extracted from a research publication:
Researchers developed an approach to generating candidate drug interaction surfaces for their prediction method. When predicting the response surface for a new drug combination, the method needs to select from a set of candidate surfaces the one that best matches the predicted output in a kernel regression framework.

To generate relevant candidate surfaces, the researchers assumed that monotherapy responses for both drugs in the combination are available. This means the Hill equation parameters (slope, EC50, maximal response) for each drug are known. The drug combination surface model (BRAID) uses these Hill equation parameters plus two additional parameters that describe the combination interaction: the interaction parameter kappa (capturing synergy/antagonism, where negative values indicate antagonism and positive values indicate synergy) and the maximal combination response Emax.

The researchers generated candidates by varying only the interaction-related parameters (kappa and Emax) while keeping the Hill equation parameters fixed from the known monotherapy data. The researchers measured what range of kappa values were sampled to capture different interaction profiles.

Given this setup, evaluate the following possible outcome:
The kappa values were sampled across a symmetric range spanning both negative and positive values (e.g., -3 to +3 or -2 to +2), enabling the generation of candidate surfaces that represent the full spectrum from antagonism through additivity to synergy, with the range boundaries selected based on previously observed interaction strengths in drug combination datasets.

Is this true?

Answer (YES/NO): NO